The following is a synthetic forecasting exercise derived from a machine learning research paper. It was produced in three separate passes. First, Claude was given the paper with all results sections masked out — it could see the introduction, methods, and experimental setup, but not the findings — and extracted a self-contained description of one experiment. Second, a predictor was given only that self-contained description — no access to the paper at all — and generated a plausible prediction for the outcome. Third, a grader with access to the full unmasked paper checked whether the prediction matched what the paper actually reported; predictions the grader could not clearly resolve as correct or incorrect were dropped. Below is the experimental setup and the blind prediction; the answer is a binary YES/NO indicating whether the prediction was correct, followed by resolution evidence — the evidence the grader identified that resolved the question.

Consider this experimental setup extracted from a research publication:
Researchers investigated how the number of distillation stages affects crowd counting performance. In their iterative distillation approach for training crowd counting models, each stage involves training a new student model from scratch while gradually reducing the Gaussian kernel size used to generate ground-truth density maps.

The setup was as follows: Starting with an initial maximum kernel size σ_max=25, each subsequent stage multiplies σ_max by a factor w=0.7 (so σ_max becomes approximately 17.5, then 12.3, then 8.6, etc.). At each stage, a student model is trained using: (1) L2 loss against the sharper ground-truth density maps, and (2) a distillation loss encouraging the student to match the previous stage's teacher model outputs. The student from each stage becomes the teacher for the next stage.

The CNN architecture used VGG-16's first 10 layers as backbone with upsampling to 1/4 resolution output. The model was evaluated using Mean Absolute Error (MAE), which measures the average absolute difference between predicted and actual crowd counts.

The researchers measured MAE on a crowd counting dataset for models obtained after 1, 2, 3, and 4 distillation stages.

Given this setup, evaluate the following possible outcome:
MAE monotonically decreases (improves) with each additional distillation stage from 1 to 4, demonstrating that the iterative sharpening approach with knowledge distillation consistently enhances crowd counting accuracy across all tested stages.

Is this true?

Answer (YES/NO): NO